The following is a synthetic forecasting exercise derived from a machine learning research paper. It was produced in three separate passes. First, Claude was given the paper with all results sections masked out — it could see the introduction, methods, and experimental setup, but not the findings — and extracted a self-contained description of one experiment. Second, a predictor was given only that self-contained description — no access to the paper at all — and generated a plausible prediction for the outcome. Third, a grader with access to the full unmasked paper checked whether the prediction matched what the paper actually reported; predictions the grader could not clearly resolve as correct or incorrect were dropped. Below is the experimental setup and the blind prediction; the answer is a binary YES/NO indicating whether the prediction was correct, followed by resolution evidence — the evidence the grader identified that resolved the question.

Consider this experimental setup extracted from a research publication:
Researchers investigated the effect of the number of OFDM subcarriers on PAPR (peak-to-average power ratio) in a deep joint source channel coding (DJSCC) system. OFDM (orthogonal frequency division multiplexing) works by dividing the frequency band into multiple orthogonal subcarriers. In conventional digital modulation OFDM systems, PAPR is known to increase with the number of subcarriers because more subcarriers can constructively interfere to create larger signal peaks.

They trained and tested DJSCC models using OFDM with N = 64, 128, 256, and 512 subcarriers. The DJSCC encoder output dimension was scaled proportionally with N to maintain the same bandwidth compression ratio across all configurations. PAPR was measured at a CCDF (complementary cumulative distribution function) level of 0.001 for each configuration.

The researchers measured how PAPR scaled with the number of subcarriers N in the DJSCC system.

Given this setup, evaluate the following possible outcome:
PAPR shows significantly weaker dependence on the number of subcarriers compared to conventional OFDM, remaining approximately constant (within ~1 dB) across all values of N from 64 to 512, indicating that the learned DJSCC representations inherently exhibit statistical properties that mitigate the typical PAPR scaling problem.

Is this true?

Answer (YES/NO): NO